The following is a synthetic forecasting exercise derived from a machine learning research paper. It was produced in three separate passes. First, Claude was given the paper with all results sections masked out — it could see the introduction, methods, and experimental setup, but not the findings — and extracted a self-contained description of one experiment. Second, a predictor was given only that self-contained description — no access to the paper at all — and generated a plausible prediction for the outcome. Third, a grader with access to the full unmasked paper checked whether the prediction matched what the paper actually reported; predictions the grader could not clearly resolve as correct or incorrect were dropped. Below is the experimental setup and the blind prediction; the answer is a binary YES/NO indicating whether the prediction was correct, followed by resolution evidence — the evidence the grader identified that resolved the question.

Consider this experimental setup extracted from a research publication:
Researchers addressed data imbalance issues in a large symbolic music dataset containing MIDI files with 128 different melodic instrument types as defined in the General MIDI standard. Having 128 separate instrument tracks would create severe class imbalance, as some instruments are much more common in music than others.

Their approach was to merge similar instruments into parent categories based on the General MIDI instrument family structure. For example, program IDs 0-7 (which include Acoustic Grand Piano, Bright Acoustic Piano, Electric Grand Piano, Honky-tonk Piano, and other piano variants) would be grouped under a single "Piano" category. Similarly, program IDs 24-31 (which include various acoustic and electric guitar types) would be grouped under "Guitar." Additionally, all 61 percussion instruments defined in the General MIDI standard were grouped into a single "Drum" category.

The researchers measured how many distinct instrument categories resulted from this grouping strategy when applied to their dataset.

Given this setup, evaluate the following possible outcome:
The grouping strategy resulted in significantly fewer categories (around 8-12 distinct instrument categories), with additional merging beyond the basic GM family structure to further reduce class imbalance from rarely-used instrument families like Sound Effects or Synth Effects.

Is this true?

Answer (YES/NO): NO